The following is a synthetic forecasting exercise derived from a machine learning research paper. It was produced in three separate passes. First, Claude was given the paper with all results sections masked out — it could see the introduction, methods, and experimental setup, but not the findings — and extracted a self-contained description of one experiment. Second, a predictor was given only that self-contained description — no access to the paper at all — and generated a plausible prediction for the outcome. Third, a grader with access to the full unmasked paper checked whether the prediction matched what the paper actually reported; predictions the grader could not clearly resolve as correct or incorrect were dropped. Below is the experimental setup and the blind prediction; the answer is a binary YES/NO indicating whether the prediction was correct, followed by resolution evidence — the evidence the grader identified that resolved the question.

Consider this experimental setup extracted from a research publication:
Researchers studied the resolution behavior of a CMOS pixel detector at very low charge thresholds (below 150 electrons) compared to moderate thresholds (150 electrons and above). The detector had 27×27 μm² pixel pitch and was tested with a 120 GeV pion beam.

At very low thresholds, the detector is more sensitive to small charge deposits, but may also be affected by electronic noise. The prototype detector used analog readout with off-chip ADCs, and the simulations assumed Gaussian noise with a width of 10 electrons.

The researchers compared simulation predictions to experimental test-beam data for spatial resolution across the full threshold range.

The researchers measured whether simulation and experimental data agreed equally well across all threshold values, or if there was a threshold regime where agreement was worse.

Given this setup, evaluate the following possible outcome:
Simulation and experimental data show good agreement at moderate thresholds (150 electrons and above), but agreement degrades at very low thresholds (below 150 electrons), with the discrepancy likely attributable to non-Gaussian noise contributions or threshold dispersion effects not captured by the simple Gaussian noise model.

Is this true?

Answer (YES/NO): YES